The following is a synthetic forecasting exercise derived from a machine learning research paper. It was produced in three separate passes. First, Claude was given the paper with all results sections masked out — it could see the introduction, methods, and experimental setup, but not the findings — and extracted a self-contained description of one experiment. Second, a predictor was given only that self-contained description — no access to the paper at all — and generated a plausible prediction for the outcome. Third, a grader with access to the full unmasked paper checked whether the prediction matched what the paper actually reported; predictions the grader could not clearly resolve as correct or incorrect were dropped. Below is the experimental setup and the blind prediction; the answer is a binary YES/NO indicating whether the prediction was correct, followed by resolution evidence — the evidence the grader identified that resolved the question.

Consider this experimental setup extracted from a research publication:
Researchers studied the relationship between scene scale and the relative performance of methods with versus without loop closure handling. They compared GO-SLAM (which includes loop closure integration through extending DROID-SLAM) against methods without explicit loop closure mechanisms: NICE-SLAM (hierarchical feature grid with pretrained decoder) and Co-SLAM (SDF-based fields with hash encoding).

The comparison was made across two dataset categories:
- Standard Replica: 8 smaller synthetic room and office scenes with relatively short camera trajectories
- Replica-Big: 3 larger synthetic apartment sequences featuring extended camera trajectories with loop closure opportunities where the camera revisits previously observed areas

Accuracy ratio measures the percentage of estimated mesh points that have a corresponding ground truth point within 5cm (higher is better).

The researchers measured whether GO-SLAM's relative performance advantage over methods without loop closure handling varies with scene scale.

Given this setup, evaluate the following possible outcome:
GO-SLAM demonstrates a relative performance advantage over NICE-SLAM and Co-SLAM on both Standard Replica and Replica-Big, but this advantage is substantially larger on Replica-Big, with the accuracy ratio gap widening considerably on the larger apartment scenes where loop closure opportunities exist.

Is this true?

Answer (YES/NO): NO